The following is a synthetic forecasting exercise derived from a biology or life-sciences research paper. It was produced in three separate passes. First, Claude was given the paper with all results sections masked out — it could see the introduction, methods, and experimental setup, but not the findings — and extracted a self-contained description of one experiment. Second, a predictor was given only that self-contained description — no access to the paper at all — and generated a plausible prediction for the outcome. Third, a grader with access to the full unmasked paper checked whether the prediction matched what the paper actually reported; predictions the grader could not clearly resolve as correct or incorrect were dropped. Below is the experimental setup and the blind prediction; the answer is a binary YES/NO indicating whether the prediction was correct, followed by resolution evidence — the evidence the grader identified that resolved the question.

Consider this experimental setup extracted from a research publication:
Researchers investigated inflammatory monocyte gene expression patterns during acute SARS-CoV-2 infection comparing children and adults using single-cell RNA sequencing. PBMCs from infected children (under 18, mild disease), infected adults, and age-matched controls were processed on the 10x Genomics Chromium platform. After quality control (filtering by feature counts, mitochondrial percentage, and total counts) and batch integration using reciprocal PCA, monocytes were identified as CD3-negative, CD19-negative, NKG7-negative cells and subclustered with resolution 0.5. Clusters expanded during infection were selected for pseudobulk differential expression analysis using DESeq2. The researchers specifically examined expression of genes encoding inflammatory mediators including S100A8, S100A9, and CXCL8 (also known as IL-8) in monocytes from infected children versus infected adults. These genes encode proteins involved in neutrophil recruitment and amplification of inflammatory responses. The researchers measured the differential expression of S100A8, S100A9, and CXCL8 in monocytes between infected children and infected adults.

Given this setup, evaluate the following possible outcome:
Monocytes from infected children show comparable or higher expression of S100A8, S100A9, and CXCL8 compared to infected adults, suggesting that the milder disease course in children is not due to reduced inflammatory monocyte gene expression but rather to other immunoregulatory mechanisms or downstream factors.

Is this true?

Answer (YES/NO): NO